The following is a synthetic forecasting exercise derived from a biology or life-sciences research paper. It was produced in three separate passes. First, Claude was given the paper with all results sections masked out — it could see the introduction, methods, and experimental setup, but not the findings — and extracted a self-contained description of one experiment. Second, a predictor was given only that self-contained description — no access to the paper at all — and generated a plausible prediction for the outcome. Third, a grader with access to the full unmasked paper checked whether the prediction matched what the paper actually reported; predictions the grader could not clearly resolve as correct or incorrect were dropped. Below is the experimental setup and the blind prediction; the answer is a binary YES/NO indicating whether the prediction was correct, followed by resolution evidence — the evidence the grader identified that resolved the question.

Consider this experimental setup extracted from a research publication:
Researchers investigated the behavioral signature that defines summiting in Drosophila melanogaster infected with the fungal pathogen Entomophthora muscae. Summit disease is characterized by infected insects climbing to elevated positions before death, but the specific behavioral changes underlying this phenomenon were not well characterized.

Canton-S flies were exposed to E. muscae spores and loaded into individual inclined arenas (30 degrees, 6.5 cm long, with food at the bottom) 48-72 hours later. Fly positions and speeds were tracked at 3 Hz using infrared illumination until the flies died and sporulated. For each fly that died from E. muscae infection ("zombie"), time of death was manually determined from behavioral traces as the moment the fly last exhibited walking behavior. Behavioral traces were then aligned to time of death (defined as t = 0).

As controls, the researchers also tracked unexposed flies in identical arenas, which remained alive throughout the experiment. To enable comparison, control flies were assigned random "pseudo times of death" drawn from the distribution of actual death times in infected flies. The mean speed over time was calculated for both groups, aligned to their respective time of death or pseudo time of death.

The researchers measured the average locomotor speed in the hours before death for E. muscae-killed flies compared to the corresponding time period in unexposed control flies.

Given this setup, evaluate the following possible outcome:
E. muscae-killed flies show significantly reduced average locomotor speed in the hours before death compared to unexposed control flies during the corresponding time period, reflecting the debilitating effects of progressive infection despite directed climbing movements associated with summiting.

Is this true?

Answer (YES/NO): NO